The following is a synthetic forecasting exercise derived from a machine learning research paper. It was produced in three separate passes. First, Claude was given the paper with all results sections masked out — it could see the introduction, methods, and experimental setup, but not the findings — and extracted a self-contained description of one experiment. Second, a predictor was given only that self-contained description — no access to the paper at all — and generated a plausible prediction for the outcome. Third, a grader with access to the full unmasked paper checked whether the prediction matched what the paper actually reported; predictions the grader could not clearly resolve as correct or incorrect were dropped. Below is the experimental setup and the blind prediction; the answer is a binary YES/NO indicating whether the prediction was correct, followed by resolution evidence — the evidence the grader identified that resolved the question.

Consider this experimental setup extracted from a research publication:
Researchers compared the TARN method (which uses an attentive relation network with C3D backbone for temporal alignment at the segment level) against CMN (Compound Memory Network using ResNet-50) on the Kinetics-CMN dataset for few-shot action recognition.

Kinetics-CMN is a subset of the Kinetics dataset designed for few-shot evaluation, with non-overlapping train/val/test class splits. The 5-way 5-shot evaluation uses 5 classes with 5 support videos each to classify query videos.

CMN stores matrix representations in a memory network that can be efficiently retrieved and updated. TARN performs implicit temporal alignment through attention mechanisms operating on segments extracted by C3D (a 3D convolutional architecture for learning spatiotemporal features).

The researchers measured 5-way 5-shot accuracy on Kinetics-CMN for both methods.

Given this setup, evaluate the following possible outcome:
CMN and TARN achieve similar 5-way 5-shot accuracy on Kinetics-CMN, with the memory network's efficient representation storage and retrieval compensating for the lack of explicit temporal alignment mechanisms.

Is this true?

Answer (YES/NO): YES